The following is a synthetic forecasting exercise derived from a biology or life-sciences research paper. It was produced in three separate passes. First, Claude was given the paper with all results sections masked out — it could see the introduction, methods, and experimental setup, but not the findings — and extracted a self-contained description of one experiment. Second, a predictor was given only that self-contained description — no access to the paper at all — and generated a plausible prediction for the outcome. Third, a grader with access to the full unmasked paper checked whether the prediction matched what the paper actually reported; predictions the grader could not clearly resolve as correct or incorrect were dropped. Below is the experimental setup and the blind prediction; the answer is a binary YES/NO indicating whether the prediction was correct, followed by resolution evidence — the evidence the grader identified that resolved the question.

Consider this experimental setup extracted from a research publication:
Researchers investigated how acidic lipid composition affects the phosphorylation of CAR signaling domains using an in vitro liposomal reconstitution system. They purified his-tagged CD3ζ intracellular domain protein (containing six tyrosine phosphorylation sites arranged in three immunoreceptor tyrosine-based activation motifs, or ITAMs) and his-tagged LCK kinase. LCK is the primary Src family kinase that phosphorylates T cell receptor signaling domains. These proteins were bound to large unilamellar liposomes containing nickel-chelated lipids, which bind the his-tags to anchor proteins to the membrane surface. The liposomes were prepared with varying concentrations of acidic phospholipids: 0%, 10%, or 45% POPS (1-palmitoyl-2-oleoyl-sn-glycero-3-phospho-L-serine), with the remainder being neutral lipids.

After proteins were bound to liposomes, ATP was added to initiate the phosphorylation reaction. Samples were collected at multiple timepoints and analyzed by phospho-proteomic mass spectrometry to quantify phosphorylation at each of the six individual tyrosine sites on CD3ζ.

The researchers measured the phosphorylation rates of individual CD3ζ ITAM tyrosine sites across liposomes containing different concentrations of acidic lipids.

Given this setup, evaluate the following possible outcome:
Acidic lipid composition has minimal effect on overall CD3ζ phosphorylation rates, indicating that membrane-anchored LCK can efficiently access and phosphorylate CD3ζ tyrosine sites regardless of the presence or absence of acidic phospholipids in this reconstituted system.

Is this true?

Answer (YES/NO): YES